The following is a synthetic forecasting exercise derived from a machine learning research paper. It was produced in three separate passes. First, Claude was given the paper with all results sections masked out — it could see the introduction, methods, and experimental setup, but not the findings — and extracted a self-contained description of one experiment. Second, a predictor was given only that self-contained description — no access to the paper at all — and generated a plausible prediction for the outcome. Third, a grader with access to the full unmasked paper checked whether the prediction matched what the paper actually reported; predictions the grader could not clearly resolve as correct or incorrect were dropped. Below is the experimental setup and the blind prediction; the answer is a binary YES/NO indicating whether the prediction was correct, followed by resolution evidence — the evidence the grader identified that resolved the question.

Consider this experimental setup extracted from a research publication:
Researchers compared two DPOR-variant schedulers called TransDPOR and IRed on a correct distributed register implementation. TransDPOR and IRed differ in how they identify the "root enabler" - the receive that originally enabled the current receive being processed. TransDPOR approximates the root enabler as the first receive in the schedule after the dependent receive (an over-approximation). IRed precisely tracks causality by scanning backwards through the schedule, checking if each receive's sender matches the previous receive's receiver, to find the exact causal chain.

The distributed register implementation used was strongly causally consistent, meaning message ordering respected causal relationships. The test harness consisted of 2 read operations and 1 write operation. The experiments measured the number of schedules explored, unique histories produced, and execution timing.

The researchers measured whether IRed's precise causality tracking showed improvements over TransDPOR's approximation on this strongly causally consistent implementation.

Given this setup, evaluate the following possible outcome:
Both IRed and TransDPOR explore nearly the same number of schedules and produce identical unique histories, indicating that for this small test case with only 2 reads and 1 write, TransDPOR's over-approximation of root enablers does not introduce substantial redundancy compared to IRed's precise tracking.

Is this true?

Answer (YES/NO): NO